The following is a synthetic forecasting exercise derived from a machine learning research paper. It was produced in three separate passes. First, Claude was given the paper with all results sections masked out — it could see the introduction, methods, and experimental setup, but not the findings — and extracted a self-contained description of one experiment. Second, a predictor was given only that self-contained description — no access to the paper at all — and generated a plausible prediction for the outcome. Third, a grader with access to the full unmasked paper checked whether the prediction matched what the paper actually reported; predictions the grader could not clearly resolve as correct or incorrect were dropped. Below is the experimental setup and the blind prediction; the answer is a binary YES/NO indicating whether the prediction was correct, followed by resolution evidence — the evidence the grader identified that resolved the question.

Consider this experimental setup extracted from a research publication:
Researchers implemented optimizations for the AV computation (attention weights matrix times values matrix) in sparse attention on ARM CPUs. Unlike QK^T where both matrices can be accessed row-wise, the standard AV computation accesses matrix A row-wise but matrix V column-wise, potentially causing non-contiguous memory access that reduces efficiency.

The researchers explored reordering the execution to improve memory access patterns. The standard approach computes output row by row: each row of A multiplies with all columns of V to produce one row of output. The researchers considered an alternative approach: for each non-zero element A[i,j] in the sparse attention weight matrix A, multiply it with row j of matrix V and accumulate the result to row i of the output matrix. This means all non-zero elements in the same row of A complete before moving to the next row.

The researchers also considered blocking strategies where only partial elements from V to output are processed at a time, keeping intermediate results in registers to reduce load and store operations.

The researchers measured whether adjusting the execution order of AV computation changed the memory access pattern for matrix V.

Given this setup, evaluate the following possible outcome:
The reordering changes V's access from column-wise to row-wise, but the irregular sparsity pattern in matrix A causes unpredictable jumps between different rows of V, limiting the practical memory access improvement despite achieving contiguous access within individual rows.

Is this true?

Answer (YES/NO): NO